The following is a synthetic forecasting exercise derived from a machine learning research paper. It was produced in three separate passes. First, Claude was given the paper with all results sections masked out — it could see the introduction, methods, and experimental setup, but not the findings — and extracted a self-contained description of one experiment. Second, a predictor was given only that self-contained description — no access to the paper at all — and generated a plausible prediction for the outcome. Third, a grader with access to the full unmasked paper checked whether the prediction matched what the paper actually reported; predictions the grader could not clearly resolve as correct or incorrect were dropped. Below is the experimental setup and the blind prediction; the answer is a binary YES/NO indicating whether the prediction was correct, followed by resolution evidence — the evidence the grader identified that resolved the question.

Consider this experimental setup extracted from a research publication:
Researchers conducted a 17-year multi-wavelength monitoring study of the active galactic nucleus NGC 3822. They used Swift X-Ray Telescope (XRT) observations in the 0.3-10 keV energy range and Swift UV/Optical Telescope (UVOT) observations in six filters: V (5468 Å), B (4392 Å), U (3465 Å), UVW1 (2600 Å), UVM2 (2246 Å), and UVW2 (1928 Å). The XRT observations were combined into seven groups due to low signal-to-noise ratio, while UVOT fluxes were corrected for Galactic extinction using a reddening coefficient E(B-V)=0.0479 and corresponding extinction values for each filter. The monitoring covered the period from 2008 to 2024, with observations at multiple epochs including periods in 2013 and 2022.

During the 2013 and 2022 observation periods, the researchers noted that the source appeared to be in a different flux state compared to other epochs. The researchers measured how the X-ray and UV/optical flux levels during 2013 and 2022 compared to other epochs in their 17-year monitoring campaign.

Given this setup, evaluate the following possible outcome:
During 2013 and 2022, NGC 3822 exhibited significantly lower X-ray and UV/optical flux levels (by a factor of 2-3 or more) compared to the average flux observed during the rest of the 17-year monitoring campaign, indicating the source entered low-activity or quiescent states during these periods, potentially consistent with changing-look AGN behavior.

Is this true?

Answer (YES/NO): NO